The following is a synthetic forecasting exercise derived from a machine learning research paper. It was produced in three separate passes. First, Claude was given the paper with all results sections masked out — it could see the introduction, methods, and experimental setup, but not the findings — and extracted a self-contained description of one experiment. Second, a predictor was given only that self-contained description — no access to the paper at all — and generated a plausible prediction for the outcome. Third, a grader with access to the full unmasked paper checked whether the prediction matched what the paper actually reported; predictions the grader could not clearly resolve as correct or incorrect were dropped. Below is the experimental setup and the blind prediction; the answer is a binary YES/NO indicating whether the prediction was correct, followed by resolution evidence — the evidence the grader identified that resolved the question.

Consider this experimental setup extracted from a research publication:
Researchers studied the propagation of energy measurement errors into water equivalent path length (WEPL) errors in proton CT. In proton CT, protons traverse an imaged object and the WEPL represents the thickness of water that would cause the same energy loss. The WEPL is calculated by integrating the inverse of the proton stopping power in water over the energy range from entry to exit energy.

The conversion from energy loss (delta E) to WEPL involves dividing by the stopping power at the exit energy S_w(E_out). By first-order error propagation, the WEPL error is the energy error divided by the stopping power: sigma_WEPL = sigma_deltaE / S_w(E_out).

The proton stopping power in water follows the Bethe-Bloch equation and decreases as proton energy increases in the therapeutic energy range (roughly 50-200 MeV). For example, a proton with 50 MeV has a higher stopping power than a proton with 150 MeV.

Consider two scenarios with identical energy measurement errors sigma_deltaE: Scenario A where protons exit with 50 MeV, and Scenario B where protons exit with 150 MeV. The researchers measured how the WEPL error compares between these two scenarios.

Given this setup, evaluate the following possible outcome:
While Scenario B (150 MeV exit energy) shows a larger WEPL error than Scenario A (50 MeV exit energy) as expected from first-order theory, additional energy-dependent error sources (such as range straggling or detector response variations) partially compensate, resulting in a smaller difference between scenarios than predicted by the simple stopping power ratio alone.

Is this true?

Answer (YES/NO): NO